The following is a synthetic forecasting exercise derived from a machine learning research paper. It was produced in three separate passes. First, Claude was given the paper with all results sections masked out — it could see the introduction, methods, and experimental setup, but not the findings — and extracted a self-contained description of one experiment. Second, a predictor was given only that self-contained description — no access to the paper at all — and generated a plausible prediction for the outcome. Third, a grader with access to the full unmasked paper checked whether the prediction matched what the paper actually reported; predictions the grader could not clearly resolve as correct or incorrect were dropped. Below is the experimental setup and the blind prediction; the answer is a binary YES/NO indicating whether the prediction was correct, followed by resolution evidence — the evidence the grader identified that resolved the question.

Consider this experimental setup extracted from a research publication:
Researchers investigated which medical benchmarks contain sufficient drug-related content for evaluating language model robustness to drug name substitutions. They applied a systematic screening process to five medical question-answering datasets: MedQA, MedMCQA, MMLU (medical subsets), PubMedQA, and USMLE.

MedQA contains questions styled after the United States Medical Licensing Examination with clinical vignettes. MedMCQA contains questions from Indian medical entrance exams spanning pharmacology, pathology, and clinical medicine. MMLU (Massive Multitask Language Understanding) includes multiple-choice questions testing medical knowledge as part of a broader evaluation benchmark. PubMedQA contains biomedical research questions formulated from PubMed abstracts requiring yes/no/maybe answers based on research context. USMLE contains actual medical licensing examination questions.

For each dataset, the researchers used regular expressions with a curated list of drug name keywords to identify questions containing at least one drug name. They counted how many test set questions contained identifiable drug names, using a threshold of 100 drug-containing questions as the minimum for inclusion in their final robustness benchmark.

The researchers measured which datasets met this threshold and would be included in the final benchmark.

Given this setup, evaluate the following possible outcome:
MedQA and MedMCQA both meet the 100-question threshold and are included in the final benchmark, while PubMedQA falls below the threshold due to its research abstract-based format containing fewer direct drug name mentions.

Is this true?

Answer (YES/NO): YES